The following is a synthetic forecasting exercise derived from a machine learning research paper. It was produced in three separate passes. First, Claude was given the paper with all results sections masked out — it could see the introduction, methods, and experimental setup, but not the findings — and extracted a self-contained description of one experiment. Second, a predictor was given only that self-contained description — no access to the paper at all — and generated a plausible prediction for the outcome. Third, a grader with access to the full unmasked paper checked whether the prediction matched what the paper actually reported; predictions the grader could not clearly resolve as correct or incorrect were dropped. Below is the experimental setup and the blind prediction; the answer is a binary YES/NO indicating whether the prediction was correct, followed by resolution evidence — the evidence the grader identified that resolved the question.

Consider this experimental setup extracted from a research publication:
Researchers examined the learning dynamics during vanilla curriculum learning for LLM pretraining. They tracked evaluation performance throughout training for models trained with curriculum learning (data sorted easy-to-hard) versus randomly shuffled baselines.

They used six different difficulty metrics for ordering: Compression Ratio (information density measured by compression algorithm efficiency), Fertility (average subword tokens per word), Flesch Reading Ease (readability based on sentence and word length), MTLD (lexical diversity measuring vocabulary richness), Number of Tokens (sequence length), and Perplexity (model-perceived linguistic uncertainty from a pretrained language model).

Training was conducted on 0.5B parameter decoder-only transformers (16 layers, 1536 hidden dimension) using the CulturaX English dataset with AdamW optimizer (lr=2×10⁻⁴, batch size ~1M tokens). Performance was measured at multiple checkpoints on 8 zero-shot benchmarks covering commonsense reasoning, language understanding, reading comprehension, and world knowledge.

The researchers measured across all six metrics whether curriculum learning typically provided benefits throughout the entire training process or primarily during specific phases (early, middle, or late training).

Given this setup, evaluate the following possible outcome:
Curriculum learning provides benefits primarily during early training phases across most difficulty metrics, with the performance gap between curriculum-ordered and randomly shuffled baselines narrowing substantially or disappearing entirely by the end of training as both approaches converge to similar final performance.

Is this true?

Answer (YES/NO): NO